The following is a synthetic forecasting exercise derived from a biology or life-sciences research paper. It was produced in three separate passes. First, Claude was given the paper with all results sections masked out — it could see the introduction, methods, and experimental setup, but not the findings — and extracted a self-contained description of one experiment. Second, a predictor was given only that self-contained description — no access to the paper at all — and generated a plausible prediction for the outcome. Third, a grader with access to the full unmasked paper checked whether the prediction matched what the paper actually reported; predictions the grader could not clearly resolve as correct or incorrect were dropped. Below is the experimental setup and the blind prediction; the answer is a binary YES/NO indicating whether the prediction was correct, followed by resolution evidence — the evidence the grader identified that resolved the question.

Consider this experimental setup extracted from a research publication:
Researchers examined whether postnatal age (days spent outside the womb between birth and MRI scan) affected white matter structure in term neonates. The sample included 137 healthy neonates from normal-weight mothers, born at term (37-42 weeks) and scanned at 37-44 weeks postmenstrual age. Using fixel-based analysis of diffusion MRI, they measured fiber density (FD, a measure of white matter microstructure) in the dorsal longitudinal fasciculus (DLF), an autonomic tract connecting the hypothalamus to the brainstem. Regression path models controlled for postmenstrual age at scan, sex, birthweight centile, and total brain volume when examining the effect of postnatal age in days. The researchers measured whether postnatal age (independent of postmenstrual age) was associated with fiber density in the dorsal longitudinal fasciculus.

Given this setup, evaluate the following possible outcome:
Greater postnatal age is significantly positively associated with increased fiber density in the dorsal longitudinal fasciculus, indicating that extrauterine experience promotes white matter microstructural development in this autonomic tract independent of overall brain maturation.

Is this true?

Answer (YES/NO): YES